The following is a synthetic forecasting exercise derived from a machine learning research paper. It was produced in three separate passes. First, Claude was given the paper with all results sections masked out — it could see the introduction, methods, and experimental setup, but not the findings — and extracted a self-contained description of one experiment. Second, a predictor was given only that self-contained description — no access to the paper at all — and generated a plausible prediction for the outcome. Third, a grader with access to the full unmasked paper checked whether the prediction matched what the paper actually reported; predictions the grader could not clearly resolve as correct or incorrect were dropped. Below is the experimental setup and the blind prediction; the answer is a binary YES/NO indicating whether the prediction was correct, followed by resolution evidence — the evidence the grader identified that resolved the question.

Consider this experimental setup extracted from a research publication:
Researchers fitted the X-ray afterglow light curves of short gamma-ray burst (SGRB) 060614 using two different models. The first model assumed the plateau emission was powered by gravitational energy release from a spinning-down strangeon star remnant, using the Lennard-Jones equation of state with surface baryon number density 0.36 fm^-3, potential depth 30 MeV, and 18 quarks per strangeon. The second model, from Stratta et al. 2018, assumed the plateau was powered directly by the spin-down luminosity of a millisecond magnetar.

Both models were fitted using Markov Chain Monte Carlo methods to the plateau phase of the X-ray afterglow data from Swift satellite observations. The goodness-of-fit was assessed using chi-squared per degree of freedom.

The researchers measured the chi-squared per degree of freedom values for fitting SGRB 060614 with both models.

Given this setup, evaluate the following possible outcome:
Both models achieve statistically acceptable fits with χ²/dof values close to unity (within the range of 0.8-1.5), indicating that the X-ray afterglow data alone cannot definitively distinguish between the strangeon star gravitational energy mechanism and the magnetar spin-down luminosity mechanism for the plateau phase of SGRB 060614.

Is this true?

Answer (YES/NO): NO